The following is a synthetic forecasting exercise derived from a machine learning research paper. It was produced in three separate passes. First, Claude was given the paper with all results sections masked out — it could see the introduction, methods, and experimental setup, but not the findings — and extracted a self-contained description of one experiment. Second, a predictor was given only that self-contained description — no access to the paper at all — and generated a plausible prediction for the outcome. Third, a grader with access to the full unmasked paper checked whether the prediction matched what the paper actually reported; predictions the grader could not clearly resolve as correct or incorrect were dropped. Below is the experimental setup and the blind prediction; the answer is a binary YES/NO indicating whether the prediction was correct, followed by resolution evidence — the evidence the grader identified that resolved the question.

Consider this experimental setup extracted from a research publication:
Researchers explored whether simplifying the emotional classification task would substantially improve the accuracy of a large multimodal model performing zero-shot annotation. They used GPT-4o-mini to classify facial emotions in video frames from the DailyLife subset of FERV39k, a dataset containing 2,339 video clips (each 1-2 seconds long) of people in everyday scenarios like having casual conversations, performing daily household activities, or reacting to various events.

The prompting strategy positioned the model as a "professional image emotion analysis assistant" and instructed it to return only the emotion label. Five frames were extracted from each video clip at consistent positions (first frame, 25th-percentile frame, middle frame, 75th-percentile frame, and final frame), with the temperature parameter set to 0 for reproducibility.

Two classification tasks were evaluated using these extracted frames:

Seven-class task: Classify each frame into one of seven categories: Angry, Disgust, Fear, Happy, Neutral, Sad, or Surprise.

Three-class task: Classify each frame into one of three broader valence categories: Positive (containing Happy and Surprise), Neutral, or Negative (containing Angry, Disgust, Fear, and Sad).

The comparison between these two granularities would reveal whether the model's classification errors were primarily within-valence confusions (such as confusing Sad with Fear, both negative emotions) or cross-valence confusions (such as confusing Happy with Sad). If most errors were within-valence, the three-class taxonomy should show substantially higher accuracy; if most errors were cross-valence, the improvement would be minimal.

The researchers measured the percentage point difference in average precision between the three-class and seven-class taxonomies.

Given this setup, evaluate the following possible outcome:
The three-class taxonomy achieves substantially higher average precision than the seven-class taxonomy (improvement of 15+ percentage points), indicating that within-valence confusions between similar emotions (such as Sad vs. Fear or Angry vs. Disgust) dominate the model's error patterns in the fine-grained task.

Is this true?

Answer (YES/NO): NO